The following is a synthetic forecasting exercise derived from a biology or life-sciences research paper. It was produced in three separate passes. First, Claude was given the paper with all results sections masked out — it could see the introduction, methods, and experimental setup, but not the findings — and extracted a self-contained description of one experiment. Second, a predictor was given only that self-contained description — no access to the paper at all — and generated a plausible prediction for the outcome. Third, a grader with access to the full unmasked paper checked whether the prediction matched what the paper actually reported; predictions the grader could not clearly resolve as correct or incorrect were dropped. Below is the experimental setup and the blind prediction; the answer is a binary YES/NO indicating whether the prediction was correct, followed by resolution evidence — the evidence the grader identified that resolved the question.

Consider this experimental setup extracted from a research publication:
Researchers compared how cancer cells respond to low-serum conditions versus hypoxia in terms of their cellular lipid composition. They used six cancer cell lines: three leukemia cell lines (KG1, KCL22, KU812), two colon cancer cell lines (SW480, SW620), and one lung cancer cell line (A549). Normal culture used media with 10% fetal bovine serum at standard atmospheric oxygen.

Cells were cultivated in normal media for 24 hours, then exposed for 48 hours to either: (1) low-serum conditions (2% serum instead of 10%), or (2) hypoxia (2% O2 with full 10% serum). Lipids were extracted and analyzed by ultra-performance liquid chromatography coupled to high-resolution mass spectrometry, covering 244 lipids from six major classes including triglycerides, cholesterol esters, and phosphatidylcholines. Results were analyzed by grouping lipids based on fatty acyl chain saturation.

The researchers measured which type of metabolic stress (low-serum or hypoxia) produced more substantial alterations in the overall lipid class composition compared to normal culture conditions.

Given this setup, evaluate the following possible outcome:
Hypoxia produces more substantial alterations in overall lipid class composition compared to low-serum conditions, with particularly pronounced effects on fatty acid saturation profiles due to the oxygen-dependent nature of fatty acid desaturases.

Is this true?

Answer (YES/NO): NO